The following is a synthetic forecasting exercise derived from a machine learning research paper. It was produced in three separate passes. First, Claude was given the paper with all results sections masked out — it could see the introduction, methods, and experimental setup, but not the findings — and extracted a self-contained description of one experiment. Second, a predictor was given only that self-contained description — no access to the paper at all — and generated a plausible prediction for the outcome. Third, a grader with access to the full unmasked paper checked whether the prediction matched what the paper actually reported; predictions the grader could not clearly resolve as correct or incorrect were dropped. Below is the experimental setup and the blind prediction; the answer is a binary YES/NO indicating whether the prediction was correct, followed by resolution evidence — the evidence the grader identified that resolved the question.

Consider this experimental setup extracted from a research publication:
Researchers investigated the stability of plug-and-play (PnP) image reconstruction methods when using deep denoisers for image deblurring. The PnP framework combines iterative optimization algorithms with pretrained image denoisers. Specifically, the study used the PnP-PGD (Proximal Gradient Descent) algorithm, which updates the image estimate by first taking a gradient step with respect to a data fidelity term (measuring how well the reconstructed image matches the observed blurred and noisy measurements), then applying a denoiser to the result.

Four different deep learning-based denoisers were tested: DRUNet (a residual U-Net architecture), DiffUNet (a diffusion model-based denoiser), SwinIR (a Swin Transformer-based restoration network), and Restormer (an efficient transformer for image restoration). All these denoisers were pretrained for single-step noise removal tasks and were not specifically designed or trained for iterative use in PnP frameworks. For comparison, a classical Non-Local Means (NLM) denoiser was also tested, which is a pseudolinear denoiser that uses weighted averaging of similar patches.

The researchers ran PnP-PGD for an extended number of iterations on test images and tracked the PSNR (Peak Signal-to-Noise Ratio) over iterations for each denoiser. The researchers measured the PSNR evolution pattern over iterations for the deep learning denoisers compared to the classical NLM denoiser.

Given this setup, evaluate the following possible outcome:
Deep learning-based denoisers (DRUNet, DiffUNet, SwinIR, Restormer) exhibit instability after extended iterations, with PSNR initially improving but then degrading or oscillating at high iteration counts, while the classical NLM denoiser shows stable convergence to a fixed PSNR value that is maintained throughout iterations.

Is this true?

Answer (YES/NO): YES